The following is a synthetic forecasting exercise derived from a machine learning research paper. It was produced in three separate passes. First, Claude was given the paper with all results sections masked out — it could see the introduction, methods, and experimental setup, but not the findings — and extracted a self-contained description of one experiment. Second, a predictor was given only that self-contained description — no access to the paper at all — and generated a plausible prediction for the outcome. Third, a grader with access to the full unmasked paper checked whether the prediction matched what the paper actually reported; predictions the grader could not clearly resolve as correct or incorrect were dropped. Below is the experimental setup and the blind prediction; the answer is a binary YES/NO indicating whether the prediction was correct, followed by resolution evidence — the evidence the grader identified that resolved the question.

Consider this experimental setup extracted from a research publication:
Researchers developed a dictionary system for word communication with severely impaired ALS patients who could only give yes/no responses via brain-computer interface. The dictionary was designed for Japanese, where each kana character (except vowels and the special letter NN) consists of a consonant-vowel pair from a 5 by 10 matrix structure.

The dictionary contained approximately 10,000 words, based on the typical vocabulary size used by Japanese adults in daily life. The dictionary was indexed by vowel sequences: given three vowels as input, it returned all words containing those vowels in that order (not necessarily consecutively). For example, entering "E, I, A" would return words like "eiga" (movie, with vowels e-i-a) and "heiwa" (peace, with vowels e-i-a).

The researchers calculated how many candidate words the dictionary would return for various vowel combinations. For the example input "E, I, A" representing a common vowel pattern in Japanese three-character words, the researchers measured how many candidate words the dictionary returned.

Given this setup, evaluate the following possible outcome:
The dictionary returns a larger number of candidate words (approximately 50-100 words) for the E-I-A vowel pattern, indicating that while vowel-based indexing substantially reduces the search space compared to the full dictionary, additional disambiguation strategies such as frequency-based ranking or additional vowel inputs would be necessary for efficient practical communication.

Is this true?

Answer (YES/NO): NO